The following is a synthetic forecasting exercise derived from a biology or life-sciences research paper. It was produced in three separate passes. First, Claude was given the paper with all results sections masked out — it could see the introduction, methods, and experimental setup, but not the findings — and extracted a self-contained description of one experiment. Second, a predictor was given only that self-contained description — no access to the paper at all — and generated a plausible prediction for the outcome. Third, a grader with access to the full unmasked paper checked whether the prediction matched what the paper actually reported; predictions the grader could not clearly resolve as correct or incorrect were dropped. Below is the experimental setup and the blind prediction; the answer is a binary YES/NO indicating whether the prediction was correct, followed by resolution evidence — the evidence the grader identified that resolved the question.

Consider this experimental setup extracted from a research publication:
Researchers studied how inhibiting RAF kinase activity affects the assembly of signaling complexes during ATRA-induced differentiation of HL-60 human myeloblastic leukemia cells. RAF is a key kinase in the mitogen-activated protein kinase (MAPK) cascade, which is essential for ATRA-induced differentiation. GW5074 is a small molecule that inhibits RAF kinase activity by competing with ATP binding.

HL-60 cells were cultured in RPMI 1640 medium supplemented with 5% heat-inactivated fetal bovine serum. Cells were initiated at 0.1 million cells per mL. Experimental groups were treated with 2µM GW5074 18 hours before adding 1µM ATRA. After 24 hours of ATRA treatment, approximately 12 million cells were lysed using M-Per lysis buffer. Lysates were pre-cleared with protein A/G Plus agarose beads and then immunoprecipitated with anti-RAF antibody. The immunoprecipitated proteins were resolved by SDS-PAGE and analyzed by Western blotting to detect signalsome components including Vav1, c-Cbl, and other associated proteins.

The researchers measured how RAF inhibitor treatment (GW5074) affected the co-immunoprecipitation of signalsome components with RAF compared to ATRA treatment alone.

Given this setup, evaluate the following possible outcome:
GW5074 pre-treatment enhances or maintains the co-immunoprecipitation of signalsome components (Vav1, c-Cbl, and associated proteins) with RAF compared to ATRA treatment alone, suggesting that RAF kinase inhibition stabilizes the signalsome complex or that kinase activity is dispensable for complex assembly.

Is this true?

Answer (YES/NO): NO